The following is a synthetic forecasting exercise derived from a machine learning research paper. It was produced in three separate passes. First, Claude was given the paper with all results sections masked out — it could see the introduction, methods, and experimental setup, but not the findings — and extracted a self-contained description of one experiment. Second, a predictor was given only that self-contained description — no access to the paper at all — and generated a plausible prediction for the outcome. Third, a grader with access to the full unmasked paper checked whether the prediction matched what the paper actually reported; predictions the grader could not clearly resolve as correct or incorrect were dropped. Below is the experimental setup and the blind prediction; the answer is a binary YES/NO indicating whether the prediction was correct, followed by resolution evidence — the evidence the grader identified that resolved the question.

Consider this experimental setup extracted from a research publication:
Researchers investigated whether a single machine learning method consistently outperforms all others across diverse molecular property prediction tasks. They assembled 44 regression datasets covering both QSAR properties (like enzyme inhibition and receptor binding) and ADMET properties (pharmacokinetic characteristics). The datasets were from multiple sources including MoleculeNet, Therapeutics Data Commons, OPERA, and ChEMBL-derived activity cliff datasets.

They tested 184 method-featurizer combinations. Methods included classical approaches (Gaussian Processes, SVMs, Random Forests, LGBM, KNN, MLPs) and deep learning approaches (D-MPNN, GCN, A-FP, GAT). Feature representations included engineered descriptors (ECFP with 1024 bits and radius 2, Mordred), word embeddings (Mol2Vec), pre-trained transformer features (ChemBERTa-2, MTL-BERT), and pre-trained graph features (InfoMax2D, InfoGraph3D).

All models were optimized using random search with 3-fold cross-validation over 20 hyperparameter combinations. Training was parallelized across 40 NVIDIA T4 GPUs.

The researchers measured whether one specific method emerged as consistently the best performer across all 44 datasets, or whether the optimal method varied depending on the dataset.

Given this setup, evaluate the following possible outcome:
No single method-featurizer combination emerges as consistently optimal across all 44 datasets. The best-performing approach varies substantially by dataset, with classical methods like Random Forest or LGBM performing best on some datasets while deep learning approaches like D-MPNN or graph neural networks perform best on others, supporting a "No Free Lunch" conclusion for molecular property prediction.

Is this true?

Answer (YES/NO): NO